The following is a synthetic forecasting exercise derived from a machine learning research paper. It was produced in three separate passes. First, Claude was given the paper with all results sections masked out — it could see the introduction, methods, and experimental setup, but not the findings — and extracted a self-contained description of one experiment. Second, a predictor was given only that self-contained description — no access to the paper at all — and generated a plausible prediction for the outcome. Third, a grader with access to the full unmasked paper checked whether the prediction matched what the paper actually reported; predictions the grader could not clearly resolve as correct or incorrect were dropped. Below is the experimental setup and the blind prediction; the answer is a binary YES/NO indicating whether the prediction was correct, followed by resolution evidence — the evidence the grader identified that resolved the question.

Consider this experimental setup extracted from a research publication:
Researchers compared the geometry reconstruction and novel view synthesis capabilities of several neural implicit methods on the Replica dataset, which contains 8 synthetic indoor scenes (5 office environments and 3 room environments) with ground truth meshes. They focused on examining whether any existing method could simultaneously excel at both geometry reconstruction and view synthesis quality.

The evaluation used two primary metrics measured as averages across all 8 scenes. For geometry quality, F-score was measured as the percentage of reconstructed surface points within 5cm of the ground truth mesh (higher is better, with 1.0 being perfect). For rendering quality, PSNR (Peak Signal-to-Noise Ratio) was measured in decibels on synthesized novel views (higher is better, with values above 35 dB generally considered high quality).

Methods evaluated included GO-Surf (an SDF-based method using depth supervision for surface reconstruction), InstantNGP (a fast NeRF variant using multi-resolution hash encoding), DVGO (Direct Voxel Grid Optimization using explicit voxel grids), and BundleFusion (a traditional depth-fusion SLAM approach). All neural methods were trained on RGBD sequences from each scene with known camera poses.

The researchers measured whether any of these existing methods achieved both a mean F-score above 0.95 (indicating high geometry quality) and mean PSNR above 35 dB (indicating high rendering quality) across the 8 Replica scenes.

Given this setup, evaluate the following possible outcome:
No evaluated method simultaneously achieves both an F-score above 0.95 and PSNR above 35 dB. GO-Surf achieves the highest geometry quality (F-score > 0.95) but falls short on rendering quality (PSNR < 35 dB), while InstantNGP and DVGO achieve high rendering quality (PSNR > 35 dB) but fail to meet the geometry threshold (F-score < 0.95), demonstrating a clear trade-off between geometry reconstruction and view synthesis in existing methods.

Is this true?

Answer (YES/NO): NO